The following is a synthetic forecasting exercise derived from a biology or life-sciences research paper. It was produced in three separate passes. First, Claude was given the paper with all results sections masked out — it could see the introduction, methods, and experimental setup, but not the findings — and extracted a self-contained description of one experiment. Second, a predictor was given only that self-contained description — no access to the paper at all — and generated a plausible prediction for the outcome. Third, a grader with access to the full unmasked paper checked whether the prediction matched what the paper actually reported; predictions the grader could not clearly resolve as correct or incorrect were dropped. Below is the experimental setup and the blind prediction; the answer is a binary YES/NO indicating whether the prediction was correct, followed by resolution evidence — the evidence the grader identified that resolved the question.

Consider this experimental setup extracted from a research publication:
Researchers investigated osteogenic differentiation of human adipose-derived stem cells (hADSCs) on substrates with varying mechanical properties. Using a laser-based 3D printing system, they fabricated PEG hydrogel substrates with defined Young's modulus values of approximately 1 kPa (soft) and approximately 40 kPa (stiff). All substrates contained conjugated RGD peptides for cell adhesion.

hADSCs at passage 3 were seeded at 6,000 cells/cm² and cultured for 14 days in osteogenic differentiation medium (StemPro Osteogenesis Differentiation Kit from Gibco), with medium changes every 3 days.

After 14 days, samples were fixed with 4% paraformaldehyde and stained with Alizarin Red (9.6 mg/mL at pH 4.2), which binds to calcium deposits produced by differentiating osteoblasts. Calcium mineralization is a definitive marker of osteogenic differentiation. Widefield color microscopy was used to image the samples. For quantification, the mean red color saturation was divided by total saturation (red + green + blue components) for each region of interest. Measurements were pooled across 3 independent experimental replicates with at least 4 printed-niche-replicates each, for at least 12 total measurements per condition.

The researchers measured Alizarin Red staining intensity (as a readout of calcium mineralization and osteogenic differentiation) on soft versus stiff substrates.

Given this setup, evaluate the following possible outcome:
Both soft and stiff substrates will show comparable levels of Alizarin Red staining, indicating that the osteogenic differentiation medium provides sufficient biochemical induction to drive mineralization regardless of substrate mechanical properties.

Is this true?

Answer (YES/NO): NO